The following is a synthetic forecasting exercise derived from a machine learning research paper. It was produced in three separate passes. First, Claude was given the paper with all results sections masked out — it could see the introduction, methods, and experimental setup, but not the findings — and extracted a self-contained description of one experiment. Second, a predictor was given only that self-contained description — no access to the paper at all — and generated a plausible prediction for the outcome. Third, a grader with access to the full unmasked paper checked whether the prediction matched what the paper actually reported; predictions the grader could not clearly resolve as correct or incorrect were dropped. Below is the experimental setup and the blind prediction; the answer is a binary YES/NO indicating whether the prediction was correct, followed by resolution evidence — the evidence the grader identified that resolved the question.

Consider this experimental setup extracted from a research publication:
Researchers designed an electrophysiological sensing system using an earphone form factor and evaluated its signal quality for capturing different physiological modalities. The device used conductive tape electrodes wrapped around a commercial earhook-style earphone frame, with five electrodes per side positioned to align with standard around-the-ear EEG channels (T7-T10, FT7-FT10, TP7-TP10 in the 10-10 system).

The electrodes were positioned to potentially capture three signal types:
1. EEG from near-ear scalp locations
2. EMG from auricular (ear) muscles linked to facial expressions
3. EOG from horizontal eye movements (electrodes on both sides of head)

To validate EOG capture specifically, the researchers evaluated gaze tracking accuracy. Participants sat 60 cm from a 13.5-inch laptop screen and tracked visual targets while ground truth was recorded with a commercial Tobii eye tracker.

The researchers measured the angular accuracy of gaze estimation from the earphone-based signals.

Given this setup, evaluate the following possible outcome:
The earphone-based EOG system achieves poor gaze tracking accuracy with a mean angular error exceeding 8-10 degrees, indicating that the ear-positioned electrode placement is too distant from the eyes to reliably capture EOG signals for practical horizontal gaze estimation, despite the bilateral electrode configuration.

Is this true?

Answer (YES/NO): NO